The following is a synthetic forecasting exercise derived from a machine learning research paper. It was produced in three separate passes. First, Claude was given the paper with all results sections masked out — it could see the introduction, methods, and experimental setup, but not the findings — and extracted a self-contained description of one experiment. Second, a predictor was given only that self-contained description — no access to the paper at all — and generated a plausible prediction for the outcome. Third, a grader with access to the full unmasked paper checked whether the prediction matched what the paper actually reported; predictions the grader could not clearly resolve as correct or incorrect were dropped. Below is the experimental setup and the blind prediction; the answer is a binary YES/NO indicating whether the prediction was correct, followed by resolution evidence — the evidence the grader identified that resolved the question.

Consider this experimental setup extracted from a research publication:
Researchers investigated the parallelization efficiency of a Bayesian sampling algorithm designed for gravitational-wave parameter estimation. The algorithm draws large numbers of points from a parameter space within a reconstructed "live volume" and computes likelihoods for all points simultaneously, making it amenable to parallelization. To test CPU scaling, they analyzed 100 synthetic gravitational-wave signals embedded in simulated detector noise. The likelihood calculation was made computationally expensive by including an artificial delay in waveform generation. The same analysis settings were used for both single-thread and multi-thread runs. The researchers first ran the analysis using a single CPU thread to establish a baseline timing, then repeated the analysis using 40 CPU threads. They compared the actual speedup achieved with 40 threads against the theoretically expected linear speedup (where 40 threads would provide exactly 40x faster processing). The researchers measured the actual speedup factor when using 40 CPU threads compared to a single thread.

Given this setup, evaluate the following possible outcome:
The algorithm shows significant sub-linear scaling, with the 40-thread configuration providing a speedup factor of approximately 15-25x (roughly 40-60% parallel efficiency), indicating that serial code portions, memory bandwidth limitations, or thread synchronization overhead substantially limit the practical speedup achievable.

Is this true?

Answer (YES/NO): NO